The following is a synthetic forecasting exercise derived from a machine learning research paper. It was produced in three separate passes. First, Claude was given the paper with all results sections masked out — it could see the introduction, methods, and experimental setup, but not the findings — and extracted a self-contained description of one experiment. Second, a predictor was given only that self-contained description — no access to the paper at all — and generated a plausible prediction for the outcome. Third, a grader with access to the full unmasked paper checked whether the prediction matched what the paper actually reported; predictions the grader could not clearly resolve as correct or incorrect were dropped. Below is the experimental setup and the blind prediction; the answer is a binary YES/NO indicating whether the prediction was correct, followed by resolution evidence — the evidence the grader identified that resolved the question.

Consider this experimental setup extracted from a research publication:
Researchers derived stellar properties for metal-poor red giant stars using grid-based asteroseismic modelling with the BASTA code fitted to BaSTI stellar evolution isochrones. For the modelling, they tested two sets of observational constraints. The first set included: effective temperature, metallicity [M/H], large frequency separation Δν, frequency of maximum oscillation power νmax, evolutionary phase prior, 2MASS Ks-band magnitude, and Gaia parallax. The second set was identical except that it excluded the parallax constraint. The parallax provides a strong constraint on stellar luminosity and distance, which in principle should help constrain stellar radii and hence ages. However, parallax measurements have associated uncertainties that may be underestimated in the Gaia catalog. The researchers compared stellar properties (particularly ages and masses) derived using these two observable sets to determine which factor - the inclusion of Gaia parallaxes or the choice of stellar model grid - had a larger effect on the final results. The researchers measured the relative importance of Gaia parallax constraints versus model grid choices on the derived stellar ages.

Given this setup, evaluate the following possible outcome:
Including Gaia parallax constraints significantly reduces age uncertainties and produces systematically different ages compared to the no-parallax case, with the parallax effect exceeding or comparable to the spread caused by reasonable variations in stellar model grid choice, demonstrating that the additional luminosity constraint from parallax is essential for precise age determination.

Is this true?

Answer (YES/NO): NO